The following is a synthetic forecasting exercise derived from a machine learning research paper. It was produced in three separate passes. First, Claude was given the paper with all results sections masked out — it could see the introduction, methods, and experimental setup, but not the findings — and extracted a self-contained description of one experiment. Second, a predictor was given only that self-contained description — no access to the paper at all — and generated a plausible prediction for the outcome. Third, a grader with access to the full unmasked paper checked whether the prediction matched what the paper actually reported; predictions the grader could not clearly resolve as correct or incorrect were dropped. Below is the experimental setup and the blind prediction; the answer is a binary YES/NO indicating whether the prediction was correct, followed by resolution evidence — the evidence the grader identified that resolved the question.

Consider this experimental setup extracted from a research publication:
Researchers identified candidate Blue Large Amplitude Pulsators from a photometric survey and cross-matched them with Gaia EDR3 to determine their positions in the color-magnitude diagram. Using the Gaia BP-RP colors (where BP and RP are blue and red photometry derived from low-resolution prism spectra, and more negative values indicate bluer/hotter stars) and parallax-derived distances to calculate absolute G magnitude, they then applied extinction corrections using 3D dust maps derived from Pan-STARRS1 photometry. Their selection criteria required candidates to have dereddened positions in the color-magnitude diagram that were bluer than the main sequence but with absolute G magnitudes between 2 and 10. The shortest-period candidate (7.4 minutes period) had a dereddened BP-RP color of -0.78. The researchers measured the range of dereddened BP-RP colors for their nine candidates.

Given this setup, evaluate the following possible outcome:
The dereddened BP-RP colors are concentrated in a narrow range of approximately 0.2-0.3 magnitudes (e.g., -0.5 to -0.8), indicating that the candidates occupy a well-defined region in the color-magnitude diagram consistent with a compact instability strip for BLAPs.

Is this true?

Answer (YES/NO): NO